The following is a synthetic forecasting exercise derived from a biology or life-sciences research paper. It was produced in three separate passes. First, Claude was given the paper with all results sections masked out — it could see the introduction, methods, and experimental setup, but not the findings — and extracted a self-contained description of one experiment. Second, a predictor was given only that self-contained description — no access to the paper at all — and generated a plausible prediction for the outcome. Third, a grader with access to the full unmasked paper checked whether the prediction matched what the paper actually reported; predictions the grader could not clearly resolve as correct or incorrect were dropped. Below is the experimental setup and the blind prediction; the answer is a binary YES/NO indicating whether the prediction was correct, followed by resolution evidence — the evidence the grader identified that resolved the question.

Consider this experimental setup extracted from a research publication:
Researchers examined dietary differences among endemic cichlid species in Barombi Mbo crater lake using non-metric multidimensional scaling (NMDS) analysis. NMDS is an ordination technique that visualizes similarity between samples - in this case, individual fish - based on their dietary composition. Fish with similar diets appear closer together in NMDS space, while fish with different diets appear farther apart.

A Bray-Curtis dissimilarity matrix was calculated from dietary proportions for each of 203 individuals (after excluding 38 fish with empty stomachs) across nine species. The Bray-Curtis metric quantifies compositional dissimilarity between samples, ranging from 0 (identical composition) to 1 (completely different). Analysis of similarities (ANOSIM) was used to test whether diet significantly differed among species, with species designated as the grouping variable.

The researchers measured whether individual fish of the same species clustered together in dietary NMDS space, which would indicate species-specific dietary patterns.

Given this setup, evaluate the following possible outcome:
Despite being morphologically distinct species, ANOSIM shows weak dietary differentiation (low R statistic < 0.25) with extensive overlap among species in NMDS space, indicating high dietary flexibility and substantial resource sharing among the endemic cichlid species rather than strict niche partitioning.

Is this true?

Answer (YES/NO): YES